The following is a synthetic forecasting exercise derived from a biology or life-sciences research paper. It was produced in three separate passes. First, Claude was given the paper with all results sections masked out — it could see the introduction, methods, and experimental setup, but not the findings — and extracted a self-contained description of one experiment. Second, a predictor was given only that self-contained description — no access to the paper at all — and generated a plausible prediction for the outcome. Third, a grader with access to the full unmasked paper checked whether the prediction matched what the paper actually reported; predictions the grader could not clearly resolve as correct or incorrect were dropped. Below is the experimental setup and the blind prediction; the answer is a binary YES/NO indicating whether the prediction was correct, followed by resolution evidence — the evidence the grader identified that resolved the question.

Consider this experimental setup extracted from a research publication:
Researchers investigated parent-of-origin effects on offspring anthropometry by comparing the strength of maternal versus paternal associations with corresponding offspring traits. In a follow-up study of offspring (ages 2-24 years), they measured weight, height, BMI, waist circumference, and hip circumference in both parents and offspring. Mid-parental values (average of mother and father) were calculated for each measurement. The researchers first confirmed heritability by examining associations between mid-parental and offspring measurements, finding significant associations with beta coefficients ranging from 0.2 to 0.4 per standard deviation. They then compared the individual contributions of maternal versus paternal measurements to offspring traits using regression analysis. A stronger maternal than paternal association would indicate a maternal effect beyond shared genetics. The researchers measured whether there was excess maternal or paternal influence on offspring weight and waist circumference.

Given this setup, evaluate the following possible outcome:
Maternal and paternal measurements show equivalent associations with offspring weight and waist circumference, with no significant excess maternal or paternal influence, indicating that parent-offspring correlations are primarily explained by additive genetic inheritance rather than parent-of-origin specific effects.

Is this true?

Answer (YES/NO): NO